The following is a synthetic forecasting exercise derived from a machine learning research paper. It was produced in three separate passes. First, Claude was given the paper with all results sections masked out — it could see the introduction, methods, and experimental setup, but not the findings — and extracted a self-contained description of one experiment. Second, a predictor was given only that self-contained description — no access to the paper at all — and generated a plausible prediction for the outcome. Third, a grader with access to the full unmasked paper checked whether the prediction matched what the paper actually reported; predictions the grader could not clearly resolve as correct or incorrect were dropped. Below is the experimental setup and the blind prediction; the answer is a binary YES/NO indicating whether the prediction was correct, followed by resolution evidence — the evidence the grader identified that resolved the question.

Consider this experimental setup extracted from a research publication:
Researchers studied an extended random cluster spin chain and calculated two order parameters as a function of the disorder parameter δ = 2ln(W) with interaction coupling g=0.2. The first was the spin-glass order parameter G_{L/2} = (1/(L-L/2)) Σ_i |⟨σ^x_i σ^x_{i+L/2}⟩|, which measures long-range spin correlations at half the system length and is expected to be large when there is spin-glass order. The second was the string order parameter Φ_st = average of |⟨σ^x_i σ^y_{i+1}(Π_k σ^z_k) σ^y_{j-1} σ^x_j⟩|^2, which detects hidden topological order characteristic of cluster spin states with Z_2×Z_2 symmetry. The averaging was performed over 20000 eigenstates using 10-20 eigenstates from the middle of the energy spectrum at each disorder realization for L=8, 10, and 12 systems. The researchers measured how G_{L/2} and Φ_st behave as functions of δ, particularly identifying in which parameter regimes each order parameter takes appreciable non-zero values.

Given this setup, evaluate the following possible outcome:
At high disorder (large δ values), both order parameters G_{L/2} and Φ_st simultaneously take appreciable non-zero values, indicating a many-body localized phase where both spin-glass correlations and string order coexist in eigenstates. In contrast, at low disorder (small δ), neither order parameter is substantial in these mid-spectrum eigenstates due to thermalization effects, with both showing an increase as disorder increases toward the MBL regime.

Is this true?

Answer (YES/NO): NO